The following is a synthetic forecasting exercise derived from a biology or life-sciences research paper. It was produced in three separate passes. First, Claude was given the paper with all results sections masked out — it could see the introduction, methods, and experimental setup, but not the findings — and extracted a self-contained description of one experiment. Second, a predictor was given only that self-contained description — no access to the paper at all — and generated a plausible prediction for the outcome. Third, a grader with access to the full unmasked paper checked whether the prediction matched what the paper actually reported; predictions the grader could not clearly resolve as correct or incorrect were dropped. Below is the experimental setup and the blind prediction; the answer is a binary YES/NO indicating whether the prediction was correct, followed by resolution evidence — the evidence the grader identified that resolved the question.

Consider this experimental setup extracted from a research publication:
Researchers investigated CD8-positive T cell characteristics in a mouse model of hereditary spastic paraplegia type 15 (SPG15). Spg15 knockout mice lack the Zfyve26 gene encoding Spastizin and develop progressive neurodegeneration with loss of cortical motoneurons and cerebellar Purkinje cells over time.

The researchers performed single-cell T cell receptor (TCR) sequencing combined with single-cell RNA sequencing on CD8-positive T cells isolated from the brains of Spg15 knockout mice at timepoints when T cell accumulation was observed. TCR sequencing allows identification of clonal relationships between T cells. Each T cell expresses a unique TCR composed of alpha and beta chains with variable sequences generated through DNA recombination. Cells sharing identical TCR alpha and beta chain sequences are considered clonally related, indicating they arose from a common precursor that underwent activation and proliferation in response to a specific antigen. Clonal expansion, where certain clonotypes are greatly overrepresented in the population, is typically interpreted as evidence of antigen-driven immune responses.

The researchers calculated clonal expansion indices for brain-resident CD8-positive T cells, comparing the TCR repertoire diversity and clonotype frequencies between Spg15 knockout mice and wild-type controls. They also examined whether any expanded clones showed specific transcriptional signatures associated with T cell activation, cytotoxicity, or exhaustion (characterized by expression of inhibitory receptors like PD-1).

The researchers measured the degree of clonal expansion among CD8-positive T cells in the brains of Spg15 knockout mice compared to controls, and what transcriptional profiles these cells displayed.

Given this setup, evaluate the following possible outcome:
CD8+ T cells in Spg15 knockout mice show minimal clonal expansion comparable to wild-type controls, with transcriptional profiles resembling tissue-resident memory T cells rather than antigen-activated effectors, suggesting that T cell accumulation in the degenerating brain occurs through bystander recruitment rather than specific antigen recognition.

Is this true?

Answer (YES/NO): NO